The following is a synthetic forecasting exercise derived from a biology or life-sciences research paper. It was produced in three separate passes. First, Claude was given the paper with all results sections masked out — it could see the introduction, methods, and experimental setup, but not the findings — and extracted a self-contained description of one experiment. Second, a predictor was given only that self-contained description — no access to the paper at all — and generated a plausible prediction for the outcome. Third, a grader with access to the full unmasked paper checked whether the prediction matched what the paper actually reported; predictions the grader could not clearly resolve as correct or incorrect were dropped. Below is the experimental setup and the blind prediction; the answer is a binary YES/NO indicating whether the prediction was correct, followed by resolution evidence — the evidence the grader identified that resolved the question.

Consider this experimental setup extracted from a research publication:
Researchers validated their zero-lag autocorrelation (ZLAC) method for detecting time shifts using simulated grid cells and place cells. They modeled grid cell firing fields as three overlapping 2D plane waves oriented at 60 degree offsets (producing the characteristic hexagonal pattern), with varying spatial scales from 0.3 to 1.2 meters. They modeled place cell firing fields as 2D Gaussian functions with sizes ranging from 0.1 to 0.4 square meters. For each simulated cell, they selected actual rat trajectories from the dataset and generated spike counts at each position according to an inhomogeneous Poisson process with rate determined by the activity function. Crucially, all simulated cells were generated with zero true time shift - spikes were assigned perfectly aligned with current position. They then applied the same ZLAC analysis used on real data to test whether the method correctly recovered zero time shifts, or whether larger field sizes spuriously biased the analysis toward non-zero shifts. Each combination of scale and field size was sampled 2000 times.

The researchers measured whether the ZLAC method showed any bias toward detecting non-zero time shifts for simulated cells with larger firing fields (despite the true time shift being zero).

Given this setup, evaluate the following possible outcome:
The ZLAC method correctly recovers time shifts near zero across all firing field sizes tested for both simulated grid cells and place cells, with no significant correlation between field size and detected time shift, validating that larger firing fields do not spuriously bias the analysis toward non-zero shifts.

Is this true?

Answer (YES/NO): YES